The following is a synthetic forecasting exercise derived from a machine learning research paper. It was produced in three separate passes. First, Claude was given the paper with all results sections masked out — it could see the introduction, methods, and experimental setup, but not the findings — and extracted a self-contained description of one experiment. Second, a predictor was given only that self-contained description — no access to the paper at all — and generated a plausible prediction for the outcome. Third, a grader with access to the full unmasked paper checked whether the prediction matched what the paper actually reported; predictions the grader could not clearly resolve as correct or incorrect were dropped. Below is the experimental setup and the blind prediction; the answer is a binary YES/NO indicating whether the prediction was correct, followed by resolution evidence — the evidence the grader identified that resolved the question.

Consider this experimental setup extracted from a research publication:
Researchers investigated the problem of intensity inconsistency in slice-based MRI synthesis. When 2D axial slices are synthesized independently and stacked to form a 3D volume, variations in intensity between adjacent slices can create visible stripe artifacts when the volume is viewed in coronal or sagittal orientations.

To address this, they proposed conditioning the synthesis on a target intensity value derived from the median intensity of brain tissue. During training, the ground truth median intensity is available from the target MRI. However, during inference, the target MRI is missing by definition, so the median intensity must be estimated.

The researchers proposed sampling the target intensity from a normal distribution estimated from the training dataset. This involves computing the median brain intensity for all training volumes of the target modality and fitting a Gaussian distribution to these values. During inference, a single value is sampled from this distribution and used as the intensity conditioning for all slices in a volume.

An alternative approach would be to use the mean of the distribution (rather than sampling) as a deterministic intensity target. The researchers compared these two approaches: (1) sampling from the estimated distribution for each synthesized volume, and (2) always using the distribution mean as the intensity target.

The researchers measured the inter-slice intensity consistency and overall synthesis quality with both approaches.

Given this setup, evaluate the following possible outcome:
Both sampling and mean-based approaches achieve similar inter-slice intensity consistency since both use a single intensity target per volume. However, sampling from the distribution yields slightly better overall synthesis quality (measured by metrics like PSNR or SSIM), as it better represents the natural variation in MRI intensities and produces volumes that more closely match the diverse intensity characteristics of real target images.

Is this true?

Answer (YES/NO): NO